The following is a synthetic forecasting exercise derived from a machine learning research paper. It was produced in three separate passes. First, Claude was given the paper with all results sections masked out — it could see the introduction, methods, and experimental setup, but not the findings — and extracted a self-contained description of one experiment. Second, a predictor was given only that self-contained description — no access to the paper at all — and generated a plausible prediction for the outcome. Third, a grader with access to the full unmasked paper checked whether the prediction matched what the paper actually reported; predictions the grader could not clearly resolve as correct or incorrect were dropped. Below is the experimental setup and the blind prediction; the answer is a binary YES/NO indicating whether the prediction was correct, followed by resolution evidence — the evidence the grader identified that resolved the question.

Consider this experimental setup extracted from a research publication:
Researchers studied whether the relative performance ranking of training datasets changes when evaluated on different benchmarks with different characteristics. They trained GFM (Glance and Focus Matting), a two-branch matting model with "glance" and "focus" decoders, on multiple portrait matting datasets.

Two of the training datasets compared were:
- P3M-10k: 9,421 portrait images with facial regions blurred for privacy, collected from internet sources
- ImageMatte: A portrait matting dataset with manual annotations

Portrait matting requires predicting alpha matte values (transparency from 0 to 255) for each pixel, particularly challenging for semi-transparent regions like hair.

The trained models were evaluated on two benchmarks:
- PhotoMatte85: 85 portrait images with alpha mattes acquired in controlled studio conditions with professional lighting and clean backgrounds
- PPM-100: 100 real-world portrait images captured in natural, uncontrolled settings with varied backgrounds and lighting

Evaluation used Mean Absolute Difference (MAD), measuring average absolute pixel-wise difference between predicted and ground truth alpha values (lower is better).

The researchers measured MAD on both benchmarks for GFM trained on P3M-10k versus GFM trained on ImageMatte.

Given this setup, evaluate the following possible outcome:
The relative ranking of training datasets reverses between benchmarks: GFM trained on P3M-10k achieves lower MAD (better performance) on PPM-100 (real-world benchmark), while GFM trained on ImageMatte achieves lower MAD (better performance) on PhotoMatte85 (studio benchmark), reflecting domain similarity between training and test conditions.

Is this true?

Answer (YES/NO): YES